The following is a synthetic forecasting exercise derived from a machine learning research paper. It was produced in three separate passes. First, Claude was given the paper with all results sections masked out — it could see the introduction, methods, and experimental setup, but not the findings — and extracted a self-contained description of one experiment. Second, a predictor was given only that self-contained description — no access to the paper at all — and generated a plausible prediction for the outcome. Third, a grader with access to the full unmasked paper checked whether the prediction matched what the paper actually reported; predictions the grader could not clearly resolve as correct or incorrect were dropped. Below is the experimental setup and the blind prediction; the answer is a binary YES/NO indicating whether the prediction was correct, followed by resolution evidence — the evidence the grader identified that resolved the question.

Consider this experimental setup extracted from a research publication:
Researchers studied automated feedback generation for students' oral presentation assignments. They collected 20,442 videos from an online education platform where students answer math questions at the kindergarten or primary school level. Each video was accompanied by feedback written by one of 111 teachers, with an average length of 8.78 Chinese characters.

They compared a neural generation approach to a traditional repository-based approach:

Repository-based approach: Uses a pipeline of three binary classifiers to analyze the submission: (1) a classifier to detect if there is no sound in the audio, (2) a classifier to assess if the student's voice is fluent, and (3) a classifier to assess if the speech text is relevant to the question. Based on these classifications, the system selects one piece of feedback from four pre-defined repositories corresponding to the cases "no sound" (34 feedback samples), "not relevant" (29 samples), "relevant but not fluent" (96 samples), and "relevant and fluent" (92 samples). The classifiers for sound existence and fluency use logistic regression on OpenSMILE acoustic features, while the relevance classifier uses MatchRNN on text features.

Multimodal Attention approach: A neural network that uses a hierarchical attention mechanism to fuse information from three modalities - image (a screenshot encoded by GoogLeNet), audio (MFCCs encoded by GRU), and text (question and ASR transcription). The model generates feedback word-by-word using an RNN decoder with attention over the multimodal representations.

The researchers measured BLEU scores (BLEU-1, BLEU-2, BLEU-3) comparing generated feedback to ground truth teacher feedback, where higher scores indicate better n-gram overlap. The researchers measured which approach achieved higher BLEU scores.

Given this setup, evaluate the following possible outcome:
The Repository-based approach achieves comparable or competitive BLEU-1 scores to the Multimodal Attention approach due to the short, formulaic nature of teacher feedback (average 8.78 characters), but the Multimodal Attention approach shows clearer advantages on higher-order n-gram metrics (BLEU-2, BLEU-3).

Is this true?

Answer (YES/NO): NO